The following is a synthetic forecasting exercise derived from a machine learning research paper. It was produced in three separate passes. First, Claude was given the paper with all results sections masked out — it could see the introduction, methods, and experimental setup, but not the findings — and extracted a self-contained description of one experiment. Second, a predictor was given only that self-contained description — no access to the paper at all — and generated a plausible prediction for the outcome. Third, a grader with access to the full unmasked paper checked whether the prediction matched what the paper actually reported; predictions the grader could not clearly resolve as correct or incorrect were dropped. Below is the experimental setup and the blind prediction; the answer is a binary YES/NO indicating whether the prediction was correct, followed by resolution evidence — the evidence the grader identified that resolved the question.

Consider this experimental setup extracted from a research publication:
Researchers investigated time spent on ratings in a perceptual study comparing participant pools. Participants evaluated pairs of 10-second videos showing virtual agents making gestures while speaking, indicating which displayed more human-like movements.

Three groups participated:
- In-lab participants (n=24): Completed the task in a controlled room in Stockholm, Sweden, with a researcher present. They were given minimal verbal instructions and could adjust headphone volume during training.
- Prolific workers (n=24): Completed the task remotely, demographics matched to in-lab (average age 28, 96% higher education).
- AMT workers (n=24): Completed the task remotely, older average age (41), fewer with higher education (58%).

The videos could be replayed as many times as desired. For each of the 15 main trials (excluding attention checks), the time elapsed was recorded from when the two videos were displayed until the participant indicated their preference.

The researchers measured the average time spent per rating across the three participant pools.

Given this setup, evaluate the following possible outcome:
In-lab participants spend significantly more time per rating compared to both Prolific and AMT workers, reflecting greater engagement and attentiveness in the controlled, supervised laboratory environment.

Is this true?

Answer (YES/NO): NO